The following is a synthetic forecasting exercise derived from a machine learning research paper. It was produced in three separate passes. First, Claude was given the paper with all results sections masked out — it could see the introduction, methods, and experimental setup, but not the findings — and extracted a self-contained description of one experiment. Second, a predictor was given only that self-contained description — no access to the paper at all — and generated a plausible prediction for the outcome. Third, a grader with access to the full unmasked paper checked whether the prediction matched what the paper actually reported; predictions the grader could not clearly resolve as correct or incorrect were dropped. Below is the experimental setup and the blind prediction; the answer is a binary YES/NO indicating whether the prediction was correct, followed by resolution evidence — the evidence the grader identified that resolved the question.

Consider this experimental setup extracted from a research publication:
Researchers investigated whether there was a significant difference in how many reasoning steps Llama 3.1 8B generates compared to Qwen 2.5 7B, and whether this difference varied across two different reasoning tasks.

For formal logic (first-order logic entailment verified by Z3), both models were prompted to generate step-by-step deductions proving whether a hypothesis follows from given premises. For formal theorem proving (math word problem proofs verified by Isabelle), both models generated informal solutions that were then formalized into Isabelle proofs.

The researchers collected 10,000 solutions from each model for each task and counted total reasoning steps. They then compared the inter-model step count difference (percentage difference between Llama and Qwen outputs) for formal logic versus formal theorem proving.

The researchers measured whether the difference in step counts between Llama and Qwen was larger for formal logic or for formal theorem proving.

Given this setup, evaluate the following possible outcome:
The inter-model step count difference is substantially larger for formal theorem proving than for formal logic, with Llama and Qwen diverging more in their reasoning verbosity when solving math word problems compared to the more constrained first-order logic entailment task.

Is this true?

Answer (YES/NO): NO